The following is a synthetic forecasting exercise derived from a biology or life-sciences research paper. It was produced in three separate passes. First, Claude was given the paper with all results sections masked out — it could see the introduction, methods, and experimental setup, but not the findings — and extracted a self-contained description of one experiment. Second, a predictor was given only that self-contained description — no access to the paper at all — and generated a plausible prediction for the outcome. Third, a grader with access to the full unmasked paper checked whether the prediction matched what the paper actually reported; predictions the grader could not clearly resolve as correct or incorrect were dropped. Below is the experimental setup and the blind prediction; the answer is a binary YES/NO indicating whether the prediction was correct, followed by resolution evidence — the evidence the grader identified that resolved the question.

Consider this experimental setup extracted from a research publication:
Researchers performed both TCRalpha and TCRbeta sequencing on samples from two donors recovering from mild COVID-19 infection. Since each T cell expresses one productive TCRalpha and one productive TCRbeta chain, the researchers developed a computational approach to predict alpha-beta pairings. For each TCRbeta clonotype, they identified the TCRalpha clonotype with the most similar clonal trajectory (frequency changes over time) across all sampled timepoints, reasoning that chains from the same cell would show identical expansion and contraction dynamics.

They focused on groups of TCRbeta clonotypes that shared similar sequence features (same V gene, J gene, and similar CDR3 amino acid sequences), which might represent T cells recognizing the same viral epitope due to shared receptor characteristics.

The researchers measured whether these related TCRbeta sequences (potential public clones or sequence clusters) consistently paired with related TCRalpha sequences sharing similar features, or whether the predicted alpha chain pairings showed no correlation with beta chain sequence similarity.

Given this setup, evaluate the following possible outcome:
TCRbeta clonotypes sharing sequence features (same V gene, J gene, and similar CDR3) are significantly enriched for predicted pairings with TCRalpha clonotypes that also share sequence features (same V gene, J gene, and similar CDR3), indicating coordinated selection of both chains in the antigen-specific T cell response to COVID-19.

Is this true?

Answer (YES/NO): NO